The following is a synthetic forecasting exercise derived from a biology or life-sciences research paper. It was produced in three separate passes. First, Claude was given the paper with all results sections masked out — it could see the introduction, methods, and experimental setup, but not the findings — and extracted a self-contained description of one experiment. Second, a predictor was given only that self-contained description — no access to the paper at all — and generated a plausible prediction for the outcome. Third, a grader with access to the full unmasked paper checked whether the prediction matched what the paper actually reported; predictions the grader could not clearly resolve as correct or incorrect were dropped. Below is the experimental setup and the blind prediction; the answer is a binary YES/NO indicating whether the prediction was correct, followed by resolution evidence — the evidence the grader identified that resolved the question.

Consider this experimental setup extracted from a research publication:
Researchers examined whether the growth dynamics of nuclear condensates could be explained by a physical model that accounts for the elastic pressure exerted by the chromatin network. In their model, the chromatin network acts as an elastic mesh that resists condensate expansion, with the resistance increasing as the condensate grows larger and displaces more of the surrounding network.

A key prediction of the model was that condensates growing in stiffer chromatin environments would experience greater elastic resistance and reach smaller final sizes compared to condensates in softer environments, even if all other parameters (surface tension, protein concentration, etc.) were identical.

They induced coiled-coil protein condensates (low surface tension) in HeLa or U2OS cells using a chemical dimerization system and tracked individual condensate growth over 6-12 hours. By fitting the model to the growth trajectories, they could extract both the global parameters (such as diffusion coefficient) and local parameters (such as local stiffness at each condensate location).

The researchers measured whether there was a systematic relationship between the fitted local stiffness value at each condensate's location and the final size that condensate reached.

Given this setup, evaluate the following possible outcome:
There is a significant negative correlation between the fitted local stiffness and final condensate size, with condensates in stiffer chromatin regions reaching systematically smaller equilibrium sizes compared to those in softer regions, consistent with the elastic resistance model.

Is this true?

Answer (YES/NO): YES